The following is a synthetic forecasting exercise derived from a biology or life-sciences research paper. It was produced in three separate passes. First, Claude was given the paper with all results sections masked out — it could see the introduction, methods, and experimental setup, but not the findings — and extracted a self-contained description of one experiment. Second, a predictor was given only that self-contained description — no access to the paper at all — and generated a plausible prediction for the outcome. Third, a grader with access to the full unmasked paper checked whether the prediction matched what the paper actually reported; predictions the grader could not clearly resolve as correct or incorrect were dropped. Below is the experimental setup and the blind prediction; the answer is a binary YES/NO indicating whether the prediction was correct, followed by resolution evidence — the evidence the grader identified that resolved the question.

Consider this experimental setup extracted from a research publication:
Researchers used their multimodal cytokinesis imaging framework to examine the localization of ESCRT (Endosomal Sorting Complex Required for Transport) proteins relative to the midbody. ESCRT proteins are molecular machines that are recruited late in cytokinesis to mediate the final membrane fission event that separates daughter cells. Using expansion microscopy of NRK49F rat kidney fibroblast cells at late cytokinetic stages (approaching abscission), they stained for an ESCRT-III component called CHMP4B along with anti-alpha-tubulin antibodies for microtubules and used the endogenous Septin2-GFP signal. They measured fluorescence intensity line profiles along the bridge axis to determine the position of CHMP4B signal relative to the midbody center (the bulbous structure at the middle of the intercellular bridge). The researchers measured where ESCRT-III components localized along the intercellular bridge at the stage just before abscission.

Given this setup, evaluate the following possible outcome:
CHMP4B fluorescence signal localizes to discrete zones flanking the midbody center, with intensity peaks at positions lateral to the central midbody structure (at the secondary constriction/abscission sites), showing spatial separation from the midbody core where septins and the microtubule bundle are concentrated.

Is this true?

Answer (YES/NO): YES